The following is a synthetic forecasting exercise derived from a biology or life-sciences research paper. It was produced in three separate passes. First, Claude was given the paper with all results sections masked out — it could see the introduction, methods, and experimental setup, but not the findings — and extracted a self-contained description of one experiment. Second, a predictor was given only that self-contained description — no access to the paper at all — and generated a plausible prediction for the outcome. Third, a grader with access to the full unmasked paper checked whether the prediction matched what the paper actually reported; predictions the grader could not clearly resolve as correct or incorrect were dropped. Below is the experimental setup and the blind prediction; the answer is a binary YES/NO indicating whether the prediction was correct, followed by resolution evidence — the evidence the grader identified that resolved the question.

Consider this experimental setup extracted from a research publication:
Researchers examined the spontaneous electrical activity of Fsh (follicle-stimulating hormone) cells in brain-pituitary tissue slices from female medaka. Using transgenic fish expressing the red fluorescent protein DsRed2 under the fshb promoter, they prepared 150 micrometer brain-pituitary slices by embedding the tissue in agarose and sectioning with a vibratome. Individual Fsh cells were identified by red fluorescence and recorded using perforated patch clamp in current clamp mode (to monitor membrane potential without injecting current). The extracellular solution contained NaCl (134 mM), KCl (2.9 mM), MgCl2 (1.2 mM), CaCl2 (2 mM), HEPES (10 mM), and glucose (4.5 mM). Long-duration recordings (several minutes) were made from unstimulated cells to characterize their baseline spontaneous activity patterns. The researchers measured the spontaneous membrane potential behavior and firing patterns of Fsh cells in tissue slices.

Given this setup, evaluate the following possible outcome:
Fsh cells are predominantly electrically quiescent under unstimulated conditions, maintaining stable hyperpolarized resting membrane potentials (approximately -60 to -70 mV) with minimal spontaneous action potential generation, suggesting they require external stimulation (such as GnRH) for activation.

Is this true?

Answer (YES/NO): NO